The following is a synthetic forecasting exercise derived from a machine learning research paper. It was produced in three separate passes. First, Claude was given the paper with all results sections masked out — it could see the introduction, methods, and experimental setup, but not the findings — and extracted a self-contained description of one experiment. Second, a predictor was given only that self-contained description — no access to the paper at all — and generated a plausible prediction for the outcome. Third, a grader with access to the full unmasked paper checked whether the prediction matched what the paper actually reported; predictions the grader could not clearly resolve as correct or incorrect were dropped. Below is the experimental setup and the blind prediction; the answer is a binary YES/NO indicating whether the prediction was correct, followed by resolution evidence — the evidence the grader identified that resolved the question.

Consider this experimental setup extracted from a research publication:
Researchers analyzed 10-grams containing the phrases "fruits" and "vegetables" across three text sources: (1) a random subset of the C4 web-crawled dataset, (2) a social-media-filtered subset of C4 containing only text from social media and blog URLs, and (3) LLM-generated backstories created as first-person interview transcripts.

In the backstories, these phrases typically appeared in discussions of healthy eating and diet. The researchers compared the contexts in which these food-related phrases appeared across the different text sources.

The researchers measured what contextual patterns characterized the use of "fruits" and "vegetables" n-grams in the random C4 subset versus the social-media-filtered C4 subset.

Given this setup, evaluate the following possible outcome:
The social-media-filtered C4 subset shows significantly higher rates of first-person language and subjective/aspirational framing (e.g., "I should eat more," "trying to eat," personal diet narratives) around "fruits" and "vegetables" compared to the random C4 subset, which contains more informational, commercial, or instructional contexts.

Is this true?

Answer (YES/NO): NO